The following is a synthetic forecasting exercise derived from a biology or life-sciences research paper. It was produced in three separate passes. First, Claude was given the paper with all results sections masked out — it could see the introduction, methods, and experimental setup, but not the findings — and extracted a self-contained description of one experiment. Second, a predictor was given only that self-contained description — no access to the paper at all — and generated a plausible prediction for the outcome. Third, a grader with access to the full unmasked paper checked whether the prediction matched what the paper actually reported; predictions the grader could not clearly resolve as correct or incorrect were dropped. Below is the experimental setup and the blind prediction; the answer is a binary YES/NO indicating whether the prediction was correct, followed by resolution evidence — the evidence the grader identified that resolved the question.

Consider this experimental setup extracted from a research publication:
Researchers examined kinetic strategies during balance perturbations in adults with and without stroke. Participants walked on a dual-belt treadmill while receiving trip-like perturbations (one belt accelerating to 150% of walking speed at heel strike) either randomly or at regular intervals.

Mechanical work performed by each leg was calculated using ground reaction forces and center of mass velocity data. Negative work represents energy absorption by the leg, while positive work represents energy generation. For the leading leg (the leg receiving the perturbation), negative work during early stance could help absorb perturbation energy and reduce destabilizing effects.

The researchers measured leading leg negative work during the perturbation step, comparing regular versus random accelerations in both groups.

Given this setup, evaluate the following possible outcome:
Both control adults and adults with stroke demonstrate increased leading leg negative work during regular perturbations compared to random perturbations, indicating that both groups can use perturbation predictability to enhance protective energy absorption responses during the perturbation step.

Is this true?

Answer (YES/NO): NO